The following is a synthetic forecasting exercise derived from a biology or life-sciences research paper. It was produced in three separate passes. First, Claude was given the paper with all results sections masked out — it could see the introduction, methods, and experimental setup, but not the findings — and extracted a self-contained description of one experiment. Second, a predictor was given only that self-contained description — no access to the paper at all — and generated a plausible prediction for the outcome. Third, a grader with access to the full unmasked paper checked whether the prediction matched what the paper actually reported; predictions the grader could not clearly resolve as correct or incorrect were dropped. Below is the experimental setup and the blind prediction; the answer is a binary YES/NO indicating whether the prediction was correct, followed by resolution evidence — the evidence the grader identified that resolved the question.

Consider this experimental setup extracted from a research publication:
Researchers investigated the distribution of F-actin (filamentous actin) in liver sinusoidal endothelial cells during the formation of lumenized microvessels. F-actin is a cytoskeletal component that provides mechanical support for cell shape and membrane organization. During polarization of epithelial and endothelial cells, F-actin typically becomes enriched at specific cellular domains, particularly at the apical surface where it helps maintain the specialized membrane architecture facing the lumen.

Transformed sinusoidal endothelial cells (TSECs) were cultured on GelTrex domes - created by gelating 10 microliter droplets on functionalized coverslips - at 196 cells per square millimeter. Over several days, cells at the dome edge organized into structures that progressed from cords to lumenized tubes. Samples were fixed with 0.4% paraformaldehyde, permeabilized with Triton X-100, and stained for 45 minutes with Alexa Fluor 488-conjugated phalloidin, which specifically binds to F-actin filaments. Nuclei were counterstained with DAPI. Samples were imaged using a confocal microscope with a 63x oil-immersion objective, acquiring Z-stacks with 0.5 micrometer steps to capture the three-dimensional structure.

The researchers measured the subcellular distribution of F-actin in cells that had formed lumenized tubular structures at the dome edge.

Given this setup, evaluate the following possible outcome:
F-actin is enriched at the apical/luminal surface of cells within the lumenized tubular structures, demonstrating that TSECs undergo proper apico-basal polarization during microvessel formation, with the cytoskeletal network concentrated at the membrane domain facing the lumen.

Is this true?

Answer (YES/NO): YES